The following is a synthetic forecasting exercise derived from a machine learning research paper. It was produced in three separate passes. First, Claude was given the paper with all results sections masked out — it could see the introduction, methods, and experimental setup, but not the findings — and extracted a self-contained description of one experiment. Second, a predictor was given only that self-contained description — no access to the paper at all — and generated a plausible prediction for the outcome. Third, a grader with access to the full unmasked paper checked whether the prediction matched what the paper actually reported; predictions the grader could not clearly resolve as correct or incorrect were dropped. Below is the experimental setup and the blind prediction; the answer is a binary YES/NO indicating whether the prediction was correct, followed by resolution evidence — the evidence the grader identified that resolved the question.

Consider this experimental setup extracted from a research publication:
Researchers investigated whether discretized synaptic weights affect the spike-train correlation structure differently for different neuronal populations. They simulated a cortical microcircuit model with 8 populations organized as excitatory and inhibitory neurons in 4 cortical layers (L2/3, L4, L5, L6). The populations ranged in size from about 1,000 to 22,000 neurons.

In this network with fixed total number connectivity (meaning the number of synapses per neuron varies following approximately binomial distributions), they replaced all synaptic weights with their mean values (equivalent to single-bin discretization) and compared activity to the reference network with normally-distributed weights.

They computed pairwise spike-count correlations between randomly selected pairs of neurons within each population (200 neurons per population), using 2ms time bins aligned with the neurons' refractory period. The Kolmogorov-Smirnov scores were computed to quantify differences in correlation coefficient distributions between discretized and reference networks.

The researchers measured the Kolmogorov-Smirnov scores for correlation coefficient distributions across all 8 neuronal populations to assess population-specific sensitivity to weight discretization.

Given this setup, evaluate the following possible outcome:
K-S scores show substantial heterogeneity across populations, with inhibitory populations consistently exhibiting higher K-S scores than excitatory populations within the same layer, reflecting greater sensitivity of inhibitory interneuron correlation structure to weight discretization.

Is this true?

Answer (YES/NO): NO